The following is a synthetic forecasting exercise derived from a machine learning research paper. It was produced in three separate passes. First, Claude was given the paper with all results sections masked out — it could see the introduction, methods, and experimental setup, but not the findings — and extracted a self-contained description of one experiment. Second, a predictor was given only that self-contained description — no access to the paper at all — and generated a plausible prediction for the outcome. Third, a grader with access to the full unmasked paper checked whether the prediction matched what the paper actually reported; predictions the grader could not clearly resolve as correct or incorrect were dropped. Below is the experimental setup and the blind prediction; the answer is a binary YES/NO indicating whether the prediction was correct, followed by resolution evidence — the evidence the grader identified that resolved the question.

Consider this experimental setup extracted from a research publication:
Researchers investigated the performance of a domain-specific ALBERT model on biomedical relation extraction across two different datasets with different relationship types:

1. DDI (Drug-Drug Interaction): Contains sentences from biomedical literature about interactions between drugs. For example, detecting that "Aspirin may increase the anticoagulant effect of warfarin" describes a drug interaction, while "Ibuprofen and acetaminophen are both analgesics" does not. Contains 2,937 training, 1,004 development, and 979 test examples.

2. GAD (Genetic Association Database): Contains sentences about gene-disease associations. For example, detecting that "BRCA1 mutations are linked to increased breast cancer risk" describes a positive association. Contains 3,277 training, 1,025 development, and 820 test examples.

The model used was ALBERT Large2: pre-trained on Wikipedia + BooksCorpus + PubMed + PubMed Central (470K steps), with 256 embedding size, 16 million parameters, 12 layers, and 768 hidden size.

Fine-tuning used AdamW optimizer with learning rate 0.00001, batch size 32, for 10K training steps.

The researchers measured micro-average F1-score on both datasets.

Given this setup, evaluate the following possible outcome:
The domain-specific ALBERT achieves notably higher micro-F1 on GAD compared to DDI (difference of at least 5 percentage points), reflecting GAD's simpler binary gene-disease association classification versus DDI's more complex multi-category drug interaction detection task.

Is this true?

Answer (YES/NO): NO